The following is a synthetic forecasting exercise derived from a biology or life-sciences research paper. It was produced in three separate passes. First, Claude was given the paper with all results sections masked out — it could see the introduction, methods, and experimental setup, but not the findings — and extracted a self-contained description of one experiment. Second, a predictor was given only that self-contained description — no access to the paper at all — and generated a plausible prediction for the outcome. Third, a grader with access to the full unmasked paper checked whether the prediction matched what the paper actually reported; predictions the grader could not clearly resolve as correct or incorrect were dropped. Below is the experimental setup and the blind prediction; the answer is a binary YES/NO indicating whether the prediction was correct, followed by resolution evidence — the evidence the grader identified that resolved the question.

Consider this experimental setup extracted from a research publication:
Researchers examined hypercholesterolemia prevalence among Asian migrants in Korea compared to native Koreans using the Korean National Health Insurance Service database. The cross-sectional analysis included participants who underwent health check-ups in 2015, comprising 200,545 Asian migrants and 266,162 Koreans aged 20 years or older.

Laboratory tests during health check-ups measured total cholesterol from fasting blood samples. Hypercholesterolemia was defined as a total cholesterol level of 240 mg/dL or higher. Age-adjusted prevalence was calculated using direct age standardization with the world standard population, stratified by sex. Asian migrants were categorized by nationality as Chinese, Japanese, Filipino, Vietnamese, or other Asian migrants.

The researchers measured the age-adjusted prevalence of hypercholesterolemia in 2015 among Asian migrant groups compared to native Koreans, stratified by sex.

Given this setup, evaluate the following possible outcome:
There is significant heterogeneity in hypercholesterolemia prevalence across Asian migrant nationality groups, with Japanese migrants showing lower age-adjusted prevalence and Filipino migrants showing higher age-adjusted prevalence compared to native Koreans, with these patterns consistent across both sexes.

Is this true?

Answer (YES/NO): NO